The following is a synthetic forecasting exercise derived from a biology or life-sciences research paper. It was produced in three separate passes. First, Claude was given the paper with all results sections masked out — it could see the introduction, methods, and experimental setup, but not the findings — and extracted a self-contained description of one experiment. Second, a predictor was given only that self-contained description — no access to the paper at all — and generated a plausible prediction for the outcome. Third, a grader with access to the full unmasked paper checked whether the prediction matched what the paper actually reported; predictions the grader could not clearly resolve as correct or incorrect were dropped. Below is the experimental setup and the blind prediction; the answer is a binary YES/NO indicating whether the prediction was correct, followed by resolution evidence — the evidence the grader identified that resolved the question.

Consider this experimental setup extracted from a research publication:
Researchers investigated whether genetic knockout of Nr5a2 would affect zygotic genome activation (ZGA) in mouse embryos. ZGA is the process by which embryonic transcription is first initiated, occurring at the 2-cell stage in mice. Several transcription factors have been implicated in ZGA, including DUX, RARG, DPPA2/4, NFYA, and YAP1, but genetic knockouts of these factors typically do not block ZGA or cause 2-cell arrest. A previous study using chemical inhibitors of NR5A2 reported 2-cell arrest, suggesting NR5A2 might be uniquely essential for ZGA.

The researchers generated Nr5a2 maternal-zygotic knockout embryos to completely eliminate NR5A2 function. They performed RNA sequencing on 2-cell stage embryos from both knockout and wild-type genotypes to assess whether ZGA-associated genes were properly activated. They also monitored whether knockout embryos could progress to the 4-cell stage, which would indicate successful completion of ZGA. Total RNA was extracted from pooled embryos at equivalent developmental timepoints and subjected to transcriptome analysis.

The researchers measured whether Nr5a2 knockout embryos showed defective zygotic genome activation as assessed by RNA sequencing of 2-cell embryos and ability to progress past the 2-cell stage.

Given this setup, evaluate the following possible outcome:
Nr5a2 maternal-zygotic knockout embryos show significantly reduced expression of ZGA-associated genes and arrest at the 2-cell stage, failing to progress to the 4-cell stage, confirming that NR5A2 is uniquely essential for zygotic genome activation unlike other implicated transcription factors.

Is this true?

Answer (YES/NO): NO